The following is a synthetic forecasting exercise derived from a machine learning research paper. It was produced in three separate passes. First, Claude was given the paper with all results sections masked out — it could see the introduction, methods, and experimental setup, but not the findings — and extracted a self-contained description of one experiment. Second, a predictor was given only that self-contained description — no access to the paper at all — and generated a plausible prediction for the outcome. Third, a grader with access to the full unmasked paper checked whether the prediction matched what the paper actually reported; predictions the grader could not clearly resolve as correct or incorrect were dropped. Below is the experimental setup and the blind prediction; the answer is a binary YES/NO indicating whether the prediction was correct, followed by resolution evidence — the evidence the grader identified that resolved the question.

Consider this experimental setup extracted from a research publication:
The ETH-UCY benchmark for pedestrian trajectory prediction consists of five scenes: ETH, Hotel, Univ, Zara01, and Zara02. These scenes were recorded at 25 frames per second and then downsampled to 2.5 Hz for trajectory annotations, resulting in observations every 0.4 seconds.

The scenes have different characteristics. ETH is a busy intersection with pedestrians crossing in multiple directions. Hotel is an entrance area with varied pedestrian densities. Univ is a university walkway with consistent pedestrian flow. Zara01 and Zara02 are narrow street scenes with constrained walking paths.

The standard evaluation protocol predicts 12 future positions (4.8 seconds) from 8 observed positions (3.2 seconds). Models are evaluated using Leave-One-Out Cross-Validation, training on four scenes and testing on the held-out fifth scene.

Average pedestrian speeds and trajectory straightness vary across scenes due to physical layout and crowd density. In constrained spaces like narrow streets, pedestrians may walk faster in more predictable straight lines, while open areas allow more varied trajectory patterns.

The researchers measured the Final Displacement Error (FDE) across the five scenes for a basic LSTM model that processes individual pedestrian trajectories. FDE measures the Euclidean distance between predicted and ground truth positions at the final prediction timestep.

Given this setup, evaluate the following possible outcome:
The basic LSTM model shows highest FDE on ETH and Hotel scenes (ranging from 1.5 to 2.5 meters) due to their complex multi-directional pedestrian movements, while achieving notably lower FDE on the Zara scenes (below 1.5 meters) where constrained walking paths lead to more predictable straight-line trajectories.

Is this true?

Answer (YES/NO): YES